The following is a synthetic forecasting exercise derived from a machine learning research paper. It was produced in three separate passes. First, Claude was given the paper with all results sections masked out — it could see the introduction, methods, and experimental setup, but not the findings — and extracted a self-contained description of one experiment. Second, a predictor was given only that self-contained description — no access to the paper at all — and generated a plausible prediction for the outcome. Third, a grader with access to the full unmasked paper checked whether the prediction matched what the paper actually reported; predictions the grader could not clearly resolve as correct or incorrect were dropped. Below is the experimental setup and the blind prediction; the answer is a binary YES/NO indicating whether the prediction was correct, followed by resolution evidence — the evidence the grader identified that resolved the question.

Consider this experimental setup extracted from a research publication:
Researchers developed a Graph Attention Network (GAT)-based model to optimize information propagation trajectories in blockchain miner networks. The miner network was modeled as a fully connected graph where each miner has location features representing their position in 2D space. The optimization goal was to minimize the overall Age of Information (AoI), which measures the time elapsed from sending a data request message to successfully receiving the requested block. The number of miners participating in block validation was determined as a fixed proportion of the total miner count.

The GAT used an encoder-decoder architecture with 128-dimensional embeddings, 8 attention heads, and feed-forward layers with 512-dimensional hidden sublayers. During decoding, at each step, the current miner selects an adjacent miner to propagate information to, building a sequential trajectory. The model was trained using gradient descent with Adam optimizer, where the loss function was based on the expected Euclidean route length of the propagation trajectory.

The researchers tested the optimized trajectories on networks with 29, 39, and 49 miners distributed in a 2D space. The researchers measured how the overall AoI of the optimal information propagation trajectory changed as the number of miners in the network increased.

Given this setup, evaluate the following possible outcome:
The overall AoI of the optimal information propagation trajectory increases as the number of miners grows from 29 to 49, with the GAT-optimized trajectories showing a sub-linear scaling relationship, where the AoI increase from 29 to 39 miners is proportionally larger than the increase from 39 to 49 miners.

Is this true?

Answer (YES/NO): NO